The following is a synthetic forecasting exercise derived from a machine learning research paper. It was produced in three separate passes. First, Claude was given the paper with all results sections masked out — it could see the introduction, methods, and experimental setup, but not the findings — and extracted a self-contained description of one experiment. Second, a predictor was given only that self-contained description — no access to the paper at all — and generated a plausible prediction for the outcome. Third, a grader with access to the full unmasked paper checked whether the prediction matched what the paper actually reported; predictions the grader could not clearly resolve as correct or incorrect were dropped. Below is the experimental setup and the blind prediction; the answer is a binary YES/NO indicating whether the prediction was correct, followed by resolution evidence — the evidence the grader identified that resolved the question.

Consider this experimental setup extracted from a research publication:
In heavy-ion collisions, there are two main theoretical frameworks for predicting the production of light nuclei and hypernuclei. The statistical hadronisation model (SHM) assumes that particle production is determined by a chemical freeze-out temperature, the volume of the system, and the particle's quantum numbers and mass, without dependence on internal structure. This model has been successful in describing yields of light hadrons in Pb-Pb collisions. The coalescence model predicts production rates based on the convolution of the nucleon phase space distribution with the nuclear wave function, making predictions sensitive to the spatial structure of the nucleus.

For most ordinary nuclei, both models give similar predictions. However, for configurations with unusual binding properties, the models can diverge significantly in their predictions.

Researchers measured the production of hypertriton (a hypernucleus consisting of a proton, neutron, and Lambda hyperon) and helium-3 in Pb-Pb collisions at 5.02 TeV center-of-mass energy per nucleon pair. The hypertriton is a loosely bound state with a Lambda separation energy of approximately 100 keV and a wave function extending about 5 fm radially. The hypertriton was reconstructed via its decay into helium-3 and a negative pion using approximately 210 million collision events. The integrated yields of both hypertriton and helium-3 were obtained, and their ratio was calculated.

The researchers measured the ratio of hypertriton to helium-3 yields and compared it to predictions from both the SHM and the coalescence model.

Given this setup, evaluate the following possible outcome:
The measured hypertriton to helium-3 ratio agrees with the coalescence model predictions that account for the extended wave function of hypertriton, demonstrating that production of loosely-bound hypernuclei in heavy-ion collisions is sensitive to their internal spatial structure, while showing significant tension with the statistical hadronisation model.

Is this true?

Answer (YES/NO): YES